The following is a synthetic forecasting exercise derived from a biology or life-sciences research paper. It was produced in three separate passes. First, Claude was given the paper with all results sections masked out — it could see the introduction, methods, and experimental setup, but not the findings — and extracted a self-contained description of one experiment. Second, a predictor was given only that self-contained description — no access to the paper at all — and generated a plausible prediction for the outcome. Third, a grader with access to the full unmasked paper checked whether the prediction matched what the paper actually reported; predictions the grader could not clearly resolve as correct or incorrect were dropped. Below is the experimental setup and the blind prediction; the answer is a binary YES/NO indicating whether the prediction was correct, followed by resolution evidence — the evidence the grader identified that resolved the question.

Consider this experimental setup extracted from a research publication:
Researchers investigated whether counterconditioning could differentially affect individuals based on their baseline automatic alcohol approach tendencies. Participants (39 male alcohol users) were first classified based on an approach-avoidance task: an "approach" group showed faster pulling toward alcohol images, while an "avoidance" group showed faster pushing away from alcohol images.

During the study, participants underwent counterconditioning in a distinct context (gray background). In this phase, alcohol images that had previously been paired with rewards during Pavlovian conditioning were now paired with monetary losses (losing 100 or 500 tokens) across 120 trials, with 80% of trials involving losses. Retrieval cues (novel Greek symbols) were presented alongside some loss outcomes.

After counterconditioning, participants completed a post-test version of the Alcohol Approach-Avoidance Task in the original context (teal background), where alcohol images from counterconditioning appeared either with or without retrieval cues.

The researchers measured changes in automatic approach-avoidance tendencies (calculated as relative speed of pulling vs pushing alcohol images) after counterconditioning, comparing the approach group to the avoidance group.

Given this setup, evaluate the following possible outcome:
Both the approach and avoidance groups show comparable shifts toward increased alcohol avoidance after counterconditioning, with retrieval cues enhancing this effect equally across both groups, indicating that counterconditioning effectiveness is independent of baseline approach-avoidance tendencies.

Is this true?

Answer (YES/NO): NO